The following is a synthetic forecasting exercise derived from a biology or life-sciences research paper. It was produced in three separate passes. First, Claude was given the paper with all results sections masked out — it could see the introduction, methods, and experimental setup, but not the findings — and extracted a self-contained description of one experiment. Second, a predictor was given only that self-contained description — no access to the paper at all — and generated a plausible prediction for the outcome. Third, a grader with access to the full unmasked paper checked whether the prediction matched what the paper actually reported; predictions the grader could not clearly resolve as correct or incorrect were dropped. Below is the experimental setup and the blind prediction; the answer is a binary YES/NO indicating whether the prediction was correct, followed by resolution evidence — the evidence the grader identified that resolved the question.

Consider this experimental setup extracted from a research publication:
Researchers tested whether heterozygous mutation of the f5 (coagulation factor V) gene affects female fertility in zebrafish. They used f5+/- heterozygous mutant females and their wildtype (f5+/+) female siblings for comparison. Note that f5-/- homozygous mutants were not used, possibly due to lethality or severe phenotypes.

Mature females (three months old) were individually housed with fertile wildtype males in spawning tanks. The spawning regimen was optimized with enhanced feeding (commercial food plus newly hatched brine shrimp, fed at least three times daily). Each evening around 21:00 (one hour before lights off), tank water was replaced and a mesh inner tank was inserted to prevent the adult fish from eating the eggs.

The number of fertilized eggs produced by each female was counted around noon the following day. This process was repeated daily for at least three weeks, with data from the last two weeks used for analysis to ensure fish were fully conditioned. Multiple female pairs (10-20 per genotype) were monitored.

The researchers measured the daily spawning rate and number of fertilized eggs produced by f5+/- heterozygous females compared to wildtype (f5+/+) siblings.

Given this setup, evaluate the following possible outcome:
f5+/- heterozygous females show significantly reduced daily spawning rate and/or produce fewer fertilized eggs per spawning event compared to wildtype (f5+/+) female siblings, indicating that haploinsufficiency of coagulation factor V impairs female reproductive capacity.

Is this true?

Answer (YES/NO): YES